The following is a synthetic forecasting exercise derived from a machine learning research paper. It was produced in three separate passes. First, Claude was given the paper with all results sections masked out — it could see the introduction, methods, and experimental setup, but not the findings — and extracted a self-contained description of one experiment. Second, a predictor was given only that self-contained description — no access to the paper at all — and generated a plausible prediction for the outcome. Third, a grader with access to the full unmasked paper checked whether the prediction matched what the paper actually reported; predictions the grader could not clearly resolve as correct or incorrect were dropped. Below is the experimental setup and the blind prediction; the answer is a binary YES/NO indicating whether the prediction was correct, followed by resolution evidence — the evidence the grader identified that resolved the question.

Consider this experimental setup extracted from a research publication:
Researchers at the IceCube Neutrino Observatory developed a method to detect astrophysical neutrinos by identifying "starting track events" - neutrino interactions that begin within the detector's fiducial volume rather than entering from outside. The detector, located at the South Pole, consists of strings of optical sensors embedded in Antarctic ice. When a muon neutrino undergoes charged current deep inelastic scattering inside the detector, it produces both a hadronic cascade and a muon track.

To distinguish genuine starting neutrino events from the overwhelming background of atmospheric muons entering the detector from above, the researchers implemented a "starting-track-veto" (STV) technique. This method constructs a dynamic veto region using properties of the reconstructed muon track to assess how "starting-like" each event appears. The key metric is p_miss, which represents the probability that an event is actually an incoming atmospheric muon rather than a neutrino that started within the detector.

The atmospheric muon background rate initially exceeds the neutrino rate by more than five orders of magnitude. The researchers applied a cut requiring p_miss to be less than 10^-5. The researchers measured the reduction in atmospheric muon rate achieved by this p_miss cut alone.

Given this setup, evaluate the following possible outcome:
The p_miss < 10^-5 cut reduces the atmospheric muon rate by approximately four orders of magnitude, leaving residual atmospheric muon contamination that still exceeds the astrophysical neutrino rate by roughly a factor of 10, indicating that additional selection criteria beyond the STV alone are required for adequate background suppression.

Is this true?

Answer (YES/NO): NO